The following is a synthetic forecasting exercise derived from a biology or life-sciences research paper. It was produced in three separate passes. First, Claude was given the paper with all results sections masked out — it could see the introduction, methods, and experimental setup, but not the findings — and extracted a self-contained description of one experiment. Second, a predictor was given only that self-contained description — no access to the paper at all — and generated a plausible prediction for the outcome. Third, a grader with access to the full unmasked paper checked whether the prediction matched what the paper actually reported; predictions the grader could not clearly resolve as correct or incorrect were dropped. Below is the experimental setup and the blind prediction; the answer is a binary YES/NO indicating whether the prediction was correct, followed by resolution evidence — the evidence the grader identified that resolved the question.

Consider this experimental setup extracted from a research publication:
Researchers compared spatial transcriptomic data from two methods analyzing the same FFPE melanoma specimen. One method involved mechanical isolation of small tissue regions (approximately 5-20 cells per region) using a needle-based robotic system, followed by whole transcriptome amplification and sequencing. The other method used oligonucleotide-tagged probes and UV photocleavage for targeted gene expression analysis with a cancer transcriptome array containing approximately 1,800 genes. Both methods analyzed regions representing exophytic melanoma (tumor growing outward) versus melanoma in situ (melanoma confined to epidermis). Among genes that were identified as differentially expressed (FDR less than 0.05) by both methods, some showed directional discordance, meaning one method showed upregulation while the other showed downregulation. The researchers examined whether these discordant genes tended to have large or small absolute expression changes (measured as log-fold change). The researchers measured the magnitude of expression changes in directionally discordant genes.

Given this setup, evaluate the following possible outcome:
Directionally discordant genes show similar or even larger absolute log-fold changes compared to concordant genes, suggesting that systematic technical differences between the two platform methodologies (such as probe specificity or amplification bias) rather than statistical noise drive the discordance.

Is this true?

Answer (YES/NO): NO